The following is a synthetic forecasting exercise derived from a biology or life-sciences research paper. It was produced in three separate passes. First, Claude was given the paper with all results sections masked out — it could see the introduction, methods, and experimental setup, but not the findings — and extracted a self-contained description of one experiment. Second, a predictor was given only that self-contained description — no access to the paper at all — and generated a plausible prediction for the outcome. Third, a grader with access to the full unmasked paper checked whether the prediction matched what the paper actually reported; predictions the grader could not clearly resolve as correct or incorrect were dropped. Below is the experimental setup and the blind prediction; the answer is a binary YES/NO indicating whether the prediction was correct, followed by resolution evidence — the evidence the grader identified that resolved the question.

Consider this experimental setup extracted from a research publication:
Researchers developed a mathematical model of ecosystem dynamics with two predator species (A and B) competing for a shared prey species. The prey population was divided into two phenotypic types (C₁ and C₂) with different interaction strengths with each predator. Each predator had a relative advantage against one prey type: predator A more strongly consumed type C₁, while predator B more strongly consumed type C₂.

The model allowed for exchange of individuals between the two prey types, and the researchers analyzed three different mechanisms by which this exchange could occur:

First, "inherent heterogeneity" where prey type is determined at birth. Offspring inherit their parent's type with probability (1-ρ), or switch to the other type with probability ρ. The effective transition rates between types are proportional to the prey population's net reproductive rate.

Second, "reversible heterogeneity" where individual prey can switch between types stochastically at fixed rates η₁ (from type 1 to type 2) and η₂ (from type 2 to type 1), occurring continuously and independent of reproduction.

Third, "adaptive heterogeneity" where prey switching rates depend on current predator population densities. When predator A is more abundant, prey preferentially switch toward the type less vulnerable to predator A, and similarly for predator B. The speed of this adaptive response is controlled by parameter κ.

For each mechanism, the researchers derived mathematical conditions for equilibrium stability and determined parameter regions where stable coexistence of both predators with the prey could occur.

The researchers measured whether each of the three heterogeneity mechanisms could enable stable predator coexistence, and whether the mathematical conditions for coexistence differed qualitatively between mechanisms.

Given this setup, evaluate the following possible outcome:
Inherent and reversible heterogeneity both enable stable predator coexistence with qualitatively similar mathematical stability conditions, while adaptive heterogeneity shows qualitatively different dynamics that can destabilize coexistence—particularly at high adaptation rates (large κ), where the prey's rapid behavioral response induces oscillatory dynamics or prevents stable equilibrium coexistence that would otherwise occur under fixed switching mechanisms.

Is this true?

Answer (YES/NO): NO